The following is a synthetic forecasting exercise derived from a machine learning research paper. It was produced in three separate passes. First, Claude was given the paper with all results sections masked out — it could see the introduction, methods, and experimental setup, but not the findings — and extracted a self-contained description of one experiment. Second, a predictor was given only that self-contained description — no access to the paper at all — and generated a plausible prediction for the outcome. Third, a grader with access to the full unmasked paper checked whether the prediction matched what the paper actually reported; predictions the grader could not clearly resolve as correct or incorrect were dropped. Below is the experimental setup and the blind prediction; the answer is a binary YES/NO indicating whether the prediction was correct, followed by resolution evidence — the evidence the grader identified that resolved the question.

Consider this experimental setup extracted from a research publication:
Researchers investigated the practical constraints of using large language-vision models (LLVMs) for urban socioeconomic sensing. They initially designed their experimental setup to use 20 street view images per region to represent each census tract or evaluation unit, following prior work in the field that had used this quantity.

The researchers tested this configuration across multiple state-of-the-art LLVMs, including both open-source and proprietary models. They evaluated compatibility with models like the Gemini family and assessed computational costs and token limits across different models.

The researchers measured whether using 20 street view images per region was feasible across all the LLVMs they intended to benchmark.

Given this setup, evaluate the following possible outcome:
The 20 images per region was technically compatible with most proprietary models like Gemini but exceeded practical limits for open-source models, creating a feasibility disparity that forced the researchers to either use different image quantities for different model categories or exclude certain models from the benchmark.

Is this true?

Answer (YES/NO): NO